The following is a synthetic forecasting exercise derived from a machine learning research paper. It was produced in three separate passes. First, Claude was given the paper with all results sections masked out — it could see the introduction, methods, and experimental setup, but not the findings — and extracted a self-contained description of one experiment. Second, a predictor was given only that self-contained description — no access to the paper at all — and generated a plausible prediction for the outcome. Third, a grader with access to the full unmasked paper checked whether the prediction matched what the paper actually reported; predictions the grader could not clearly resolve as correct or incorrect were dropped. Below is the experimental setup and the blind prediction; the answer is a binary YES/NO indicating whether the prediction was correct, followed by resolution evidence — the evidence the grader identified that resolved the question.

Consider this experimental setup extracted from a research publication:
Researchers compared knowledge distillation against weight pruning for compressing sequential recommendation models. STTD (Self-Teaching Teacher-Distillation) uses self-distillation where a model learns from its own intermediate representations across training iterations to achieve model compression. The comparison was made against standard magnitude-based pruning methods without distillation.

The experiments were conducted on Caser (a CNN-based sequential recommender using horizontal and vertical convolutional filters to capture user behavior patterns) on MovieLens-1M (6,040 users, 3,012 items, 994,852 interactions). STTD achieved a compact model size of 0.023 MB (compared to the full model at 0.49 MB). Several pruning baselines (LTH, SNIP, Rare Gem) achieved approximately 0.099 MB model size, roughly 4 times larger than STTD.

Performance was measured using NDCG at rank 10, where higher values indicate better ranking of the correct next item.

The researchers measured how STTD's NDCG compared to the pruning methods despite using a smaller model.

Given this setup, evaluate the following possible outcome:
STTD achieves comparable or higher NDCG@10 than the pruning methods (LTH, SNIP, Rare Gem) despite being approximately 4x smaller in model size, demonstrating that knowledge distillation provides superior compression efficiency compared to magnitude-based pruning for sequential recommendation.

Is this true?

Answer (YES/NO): YES